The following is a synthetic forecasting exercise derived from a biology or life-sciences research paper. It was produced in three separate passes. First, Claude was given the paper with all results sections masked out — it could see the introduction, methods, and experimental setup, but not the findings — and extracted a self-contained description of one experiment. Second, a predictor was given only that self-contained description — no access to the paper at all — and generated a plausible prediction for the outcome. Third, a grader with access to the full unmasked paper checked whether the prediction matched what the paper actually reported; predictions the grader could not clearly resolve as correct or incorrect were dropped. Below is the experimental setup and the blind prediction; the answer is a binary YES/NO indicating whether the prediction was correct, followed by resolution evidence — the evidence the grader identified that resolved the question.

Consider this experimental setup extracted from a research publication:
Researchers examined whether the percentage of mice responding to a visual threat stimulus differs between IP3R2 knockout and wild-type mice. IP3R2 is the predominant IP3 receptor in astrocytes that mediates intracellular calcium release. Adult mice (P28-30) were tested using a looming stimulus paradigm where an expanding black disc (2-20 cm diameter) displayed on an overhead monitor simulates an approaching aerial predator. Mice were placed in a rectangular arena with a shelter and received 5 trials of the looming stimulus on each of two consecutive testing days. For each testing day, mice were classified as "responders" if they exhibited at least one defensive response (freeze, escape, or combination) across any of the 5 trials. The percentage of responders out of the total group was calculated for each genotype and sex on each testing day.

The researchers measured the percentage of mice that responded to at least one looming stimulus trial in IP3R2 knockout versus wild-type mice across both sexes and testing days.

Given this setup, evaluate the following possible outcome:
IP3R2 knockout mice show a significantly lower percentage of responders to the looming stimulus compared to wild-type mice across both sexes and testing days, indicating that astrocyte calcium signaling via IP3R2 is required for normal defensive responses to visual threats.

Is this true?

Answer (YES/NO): NO